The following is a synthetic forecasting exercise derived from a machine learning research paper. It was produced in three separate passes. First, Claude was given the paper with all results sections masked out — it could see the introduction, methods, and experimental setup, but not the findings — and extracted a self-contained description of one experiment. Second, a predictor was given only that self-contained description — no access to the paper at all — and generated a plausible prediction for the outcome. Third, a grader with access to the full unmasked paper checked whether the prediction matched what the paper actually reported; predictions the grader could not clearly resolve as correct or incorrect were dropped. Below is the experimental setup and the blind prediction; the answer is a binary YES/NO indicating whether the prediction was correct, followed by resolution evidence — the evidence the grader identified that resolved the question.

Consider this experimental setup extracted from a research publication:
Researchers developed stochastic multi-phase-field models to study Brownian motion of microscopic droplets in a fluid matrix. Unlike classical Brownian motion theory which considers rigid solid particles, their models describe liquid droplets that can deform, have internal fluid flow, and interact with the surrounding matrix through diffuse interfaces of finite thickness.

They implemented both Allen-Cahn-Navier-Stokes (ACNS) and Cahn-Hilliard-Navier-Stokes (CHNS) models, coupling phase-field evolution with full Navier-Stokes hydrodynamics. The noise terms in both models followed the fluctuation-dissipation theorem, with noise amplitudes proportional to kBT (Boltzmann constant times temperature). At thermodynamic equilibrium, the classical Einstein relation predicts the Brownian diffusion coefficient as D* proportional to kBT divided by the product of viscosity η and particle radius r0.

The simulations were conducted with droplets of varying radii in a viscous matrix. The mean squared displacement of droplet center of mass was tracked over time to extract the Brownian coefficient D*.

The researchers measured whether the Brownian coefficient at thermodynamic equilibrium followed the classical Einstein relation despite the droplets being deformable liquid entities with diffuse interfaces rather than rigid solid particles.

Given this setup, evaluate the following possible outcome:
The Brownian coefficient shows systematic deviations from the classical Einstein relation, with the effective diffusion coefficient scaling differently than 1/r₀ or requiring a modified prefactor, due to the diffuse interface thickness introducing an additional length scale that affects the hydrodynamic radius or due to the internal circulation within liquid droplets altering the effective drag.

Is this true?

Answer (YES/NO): NO